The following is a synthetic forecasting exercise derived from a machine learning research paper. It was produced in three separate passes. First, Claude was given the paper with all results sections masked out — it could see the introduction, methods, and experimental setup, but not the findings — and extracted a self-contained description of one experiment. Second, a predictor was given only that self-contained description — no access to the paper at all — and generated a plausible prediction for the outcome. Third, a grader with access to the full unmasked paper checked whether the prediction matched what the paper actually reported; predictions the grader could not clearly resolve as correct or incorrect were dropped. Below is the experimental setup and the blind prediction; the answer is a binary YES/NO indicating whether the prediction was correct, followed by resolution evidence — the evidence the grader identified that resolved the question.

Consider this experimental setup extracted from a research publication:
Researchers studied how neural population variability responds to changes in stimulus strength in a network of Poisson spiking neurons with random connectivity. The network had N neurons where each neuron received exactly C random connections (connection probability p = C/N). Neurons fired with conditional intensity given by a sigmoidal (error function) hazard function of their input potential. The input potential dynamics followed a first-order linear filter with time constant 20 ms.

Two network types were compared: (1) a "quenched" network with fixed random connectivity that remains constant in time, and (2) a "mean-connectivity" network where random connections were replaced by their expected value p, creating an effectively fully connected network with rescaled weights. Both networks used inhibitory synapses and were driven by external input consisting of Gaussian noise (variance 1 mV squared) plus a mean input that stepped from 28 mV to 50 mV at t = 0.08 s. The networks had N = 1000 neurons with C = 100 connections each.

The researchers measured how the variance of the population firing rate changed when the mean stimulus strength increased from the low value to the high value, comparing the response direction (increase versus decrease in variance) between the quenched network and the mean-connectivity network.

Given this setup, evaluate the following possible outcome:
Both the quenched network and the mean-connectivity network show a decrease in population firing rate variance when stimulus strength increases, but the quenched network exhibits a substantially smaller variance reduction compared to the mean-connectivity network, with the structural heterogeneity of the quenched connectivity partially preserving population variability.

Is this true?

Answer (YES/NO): NO